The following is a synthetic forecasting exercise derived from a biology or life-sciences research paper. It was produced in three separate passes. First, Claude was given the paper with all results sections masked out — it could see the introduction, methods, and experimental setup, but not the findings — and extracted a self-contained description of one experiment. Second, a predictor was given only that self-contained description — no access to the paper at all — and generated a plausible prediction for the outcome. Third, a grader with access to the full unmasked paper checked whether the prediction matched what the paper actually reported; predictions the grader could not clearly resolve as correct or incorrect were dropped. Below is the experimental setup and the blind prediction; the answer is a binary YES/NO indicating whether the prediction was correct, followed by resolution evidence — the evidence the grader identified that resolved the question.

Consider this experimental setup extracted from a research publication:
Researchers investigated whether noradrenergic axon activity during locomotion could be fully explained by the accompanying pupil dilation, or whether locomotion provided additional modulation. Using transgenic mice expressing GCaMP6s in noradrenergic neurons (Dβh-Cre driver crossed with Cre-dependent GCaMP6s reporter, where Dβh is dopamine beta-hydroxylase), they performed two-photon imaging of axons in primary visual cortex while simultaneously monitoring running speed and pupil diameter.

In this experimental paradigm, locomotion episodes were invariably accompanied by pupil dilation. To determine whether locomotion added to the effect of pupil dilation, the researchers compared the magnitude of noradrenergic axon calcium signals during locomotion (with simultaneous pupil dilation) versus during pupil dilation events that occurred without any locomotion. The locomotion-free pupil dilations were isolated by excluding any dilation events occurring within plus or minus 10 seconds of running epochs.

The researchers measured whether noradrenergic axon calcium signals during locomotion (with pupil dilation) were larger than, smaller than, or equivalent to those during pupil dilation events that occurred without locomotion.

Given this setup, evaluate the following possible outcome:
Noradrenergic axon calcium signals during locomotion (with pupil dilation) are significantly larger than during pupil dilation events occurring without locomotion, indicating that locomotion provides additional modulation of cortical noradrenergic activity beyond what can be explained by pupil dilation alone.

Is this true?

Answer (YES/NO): NO